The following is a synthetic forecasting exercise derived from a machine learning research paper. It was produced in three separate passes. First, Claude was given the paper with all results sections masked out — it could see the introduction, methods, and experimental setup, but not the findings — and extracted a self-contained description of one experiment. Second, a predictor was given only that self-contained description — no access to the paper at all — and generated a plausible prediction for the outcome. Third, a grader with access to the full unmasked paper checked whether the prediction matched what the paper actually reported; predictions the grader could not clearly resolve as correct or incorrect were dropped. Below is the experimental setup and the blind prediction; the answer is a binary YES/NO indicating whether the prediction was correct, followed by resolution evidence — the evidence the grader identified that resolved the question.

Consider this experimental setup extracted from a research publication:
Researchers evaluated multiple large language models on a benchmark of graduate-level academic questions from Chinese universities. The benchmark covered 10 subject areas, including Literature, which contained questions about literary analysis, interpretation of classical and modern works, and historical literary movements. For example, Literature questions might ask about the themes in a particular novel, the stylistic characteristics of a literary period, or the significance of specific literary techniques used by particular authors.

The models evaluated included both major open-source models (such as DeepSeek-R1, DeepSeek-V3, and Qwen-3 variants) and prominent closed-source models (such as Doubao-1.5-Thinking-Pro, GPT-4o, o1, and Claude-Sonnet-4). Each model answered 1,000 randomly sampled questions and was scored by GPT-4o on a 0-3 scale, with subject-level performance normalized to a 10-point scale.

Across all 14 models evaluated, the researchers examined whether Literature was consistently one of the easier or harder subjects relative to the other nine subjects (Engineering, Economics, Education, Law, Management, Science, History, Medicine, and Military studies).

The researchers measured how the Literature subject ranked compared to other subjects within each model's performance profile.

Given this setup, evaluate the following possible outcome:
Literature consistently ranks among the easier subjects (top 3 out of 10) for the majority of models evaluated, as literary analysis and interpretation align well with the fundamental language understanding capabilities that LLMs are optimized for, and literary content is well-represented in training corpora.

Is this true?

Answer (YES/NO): NO